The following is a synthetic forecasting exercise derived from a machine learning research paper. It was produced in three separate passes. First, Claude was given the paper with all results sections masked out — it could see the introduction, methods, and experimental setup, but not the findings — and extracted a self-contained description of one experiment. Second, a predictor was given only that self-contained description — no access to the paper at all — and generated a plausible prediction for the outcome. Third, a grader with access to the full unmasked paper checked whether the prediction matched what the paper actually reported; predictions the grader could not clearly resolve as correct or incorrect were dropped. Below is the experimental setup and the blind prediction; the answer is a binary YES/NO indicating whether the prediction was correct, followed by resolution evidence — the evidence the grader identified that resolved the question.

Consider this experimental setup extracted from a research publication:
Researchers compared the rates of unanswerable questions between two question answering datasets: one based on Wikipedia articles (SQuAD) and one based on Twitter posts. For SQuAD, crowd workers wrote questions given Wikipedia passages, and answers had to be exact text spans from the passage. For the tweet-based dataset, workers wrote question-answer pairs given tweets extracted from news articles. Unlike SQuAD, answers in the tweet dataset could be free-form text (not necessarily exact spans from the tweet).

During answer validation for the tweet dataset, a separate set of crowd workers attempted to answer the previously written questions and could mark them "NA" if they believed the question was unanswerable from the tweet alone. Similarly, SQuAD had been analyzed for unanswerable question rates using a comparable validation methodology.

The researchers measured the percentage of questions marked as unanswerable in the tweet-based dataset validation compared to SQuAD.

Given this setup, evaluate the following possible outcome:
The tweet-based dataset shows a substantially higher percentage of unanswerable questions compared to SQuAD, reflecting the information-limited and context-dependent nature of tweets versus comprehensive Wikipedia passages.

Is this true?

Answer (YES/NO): NO